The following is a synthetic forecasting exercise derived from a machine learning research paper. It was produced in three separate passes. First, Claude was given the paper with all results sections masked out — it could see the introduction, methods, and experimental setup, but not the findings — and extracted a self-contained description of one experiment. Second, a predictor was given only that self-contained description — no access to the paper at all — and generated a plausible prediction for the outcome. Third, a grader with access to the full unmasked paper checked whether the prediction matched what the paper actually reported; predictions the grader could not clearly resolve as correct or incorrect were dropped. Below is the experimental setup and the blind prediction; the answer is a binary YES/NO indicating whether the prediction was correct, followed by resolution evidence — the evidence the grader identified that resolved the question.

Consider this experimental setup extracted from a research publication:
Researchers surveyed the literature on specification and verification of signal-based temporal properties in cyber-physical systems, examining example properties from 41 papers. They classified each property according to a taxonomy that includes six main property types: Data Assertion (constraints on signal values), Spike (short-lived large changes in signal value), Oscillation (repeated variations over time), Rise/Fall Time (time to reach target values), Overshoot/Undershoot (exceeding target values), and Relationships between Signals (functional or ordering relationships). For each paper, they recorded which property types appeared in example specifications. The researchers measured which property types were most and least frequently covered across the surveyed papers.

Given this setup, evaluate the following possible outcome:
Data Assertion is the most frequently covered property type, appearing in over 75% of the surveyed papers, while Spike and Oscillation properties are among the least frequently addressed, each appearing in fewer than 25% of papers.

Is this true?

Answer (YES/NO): NO